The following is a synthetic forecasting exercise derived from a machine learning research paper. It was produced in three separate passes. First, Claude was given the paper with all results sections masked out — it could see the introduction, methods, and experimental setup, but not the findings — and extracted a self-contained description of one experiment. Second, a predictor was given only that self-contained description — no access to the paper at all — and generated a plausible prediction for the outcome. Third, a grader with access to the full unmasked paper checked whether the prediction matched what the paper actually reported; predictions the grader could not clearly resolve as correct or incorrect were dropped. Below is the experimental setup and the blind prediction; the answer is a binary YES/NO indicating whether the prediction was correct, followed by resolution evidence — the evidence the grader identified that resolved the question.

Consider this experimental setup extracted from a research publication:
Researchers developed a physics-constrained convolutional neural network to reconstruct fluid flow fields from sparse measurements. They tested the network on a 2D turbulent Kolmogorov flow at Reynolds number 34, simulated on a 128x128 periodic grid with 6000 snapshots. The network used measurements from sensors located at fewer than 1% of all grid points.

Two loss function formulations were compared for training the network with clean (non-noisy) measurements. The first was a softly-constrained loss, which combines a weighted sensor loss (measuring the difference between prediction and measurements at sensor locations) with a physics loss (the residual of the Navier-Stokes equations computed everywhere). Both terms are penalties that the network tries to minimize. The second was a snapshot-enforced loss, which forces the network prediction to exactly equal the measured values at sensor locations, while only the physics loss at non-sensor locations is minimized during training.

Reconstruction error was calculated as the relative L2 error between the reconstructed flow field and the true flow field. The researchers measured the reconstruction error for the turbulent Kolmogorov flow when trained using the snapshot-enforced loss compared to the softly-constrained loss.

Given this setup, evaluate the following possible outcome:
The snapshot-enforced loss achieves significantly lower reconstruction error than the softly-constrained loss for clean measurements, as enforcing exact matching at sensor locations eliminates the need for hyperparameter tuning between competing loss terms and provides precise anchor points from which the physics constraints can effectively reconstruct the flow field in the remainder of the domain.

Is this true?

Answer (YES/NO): YES